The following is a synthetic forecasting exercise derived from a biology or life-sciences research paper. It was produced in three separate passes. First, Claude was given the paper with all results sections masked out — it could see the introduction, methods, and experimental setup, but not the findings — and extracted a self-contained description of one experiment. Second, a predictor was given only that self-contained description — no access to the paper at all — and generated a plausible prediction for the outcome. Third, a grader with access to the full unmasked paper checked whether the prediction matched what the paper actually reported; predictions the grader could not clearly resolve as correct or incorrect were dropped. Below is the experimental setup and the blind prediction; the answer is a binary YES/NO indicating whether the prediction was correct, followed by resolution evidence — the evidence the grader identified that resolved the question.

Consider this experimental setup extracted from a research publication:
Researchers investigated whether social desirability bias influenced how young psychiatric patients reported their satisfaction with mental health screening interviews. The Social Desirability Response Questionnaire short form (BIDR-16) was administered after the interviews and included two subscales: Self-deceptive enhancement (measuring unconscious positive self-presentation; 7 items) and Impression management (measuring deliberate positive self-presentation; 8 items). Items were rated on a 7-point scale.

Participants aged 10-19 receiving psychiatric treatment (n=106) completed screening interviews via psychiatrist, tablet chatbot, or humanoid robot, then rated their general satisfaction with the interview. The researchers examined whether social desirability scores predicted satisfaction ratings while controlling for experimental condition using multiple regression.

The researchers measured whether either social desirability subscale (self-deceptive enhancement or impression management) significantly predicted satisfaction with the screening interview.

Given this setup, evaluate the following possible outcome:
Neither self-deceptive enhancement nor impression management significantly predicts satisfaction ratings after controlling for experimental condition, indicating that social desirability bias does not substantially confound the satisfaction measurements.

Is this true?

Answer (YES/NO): YES